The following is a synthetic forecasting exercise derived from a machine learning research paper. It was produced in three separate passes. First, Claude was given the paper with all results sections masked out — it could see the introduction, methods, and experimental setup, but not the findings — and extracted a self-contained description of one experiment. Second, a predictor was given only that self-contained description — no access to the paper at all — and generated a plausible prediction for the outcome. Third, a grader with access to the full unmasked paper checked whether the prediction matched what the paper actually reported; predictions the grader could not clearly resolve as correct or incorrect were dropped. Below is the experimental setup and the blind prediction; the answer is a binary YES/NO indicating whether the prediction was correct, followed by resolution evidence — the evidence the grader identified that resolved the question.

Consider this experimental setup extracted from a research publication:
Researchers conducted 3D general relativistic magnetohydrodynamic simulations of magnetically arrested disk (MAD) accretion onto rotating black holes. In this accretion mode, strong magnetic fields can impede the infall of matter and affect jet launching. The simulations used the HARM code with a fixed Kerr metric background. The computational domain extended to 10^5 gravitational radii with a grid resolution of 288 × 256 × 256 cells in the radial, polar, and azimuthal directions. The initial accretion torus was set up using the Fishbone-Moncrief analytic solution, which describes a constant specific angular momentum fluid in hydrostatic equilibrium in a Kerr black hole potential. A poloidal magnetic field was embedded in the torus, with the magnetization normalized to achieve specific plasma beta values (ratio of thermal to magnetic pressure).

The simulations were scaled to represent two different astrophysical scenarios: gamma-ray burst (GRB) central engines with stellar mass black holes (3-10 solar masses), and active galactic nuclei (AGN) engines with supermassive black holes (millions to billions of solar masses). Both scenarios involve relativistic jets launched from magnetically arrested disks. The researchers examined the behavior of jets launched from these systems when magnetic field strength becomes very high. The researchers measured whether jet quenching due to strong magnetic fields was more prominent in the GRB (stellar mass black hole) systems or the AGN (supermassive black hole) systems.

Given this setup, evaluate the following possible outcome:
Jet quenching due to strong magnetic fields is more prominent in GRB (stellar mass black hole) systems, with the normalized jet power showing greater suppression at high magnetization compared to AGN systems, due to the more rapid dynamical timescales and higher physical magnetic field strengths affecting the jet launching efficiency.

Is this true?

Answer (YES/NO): YES